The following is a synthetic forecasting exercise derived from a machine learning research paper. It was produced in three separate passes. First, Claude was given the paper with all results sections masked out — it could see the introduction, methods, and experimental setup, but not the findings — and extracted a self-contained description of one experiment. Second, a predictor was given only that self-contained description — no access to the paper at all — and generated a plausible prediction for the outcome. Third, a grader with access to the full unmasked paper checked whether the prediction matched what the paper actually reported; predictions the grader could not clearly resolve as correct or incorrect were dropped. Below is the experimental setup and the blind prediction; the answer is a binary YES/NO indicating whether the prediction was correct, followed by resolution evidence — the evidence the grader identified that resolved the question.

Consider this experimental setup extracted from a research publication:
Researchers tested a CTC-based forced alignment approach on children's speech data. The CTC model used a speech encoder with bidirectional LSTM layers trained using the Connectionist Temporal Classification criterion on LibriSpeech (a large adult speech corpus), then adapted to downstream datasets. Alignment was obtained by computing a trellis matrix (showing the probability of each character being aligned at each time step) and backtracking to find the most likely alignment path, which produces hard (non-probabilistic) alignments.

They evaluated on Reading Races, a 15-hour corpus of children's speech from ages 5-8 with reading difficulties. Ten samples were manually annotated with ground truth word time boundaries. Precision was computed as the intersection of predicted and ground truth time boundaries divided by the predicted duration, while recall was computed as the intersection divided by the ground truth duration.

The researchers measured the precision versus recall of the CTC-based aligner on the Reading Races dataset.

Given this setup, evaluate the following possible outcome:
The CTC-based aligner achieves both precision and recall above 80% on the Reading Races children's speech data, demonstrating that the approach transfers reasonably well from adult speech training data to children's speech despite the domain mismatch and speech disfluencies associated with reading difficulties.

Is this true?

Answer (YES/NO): NO